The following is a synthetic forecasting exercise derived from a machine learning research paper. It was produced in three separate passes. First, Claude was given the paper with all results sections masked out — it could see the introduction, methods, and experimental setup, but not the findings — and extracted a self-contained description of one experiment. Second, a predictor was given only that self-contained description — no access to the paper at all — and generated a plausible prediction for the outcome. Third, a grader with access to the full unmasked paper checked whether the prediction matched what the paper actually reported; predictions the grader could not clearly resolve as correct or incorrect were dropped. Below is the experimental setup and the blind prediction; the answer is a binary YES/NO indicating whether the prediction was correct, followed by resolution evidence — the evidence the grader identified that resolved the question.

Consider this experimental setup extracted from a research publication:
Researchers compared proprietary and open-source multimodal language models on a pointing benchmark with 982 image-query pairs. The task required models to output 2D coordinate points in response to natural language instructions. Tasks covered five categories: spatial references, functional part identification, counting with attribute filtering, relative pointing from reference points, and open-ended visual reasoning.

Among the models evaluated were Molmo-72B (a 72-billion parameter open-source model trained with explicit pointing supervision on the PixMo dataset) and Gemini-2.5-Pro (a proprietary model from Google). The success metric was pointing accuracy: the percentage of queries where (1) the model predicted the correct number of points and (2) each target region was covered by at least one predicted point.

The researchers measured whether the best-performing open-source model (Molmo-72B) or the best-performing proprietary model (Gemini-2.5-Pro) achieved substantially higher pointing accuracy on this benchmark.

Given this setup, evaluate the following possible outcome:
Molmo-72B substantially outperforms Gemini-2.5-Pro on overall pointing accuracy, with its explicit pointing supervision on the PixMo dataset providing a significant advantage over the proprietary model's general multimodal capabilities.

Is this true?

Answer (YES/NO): NO